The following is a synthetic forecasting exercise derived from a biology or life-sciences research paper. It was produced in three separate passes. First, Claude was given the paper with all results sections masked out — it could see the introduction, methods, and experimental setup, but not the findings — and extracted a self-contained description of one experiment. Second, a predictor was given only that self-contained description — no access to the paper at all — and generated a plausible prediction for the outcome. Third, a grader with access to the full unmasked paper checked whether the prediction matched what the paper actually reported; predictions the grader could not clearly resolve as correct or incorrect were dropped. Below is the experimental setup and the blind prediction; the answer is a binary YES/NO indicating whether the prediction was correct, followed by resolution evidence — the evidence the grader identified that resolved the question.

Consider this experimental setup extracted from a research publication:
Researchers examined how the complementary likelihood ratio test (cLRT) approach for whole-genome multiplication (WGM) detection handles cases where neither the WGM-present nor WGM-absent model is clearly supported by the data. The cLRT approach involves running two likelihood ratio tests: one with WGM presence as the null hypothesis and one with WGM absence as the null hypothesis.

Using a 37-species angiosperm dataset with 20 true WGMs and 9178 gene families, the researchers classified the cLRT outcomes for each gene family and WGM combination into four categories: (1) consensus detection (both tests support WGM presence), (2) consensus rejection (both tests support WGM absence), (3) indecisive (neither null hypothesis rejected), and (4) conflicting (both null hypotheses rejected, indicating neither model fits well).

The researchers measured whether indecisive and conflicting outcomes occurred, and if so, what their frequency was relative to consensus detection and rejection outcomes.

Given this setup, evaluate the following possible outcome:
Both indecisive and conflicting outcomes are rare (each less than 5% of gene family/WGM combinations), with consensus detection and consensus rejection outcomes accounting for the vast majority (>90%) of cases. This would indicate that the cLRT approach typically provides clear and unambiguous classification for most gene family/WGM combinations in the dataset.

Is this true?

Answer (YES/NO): NO